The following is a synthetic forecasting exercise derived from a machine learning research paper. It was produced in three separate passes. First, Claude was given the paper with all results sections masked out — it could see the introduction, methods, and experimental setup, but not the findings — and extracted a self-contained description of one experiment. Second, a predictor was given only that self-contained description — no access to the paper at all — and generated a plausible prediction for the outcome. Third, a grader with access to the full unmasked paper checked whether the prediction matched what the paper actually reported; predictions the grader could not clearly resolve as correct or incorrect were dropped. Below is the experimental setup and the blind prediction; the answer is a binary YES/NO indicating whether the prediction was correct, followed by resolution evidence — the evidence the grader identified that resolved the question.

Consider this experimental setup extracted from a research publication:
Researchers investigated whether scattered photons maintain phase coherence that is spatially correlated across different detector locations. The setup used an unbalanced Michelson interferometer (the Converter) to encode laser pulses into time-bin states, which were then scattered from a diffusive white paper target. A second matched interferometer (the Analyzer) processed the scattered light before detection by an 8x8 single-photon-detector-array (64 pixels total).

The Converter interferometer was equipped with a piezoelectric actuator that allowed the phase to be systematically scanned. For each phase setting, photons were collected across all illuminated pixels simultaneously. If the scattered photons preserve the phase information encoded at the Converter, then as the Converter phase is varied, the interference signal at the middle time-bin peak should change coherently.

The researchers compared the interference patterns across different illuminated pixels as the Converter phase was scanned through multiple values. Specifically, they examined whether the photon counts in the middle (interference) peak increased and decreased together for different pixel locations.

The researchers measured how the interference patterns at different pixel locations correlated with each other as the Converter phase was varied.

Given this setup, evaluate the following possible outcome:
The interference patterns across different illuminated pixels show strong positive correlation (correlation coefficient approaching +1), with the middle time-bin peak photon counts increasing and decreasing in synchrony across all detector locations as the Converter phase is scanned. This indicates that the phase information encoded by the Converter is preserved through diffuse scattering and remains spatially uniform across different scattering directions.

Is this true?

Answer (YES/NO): YES